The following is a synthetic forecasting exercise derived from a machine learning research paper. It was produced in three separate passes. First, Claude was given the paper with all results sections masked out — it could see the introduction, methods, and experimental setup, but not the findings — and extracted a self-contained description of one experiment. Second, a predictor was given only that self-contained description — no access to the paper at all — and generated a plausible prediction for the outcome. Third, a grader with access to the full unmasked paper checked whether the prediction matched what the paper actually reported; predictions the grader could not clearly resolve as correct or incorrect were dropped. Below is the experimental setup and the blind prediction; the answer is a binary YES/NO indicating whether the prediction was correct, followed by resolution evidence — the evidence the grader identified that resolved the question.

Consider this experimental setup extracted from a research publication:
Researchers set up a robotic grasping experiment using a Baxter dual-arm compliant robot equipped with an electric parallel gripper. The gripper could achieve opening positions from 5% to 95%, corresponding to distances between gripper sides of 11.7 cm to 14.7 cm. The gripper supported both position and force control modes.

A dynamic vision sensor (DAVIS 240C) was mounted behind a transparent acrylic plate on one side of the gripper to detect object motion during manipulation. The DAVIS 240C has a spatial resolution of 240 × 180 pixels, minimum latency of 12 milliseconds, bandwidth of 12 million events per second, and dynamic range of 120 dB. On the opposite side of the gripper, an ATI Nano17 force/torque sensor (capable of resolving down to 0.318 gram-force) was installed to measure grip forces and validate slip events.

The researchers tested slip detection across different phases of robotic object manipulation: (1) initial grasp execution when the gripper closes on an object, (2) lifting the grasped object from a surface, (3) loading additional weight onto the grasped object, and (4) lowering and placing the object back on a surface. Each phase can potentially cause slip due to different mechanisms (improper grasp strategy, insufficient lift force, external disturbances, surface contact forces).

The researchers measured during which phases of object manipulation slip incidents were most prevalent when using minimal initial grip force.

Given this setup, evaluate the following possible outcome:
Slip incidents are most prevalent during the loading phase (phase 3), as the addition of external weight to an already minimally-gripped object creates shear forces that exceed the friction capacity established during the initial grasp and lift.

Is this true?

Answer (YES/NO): NO